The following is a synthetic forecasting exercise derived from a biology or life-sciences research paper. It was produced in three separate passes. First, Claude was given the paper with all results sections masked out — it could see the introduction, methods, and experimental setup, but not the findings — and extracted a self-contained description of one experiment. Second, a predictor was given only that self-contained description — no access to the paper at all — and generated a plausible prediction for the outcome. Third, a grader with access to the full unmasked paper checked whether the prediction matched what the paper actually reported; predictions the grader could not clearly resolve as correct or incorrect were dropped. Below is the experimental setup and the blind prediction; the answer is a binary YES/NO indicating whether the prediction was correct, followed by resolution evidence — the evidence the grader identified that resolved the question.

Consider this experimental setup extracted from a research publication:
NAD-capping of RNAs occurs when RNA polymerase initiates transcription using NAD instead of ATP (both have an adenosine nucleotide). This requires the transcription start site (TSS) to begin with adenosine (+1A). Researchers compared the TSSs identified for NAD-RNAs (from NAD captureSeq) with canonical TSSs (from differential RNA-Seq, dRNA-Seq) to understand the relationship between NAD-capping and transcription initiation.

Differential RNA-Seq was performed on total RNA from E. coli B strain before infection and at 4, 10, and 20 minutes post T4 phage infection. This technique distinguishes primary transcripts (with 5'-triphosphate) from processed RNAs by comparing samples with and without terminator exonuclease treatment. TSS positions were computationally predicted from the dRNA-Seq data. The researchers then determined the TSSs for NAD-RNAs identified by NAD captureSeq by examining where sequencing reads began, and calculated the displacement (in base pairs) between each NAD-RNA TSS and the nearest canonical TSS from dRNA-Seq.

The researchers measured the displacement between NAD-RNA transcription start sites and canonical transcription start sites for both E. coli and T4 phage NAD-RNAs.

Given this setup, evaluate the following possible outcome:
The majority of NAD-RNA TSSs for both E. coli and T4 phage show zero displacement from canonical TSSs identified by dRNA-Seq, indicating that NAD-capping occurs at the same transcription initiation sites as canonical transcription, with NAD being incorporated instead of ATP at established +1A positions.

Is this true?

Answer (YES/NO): NO